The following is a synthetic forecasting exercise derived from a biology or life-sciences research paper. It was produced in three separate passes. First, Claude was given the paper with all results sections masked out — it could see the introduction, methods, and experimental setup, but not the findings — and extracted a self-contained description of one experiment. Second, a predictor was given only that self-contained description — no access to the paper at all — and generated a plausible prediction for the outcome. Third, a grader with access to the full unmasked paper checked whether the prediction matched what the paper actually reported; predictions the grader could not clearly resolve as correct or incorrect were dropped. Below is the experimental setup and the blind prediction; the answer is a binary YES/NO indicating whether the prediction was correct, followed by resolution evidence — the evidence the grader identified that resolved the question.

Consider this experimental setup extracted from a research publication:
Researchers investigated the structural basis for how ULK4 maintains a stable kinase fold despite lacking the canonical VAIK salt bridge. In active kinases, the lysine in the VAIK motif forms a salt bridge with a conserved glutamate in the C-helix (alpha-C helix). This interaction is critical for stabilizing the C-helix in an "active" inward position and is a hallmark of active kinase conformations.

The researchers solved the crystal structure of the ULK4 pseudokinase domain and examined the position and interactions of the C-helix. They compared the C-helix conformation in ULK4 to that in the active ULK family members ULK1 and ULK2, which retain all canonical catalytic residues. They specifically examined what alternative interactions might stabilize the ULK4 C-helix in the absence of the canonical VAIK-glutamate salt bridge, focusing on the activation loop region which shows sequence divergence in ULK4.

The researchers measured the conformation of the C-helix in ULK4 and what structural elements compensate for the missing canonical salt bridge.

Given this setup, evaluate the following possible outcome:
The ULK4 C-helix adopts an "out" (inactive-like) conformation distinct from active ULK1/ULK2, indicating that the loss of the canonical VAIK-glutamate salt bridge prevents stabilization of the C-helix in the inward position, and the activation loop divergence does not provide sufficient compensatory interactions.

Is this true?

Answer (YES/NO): NO